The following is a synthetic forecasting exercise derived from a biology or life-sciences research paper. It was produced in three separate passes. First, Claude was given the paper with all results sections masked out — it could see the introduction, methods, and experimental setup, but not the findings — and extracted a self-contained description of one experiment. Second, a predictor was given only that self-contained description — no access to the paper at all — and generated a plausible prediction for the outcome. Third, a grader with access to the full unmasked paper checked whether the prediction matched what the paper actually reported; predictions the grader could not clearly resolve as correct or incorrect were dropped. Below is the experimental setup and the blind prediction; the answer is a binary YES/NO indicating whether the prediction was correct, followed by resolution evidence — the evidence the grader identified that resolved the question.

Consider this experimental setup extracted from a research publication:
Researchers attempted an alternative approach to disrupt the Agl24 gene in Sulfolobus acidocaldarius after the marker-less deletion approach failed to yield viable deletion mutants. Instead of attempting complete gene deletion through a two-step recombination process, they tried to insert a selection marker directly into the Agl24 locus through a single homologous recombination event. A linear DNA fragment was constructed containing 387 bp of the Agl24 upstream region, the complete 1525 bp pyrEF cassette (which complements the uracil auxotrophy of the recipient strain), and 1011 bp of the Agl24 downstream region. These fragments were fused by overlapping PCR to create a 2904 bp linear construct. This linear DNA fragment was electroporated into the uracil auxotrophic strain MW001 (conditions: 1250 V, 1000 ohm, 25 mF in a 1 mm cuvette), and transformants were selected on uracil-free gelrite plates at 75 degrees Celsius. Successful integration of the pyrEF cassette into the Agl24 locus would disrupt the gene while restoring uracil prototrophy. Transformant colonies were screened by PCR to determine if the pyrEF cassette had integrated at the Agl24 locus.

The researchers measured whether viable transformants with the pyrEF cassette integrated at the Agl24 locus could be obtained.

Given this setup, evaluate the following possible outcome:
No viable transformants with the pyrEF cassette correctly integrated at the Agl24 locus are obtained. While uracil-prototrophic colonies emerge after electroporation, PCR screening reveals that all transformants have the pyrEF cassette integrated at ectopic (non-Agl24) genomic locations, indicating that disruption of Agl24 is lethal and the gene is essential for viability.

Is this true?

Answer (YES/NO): NO